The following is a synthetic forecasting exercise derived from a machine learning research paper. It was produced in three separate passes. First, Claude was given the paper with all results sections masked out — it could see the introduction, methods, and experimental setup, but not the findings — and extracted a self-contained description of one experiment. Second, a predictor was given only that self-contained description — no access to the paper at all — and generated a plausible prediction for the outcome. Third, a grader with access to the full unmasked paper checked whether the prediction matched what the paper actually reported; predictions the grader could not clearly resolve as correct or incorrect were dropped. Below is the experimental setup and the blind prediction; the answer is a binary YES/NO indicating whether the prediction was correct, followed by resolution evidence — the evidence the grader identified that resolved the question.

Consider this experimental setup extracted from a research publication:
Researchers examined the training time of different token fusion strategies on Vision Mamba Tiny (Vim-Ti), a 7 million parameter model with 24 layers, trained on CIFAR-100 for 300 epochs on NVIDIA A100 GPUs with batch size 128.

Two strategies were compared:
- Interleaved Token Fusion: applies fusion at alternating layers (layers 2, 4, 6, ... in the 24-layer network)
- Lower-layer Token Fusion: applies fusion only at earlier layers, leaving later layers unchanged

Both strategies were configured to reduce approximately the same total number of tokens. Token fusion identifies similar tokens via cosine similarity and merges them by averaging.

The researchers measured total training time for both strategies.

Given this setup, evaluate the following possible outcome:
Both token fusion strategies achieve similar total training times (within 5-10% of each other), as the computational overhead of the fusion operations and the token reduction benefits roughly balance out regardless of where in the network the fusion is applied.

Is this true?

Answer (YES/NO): YES